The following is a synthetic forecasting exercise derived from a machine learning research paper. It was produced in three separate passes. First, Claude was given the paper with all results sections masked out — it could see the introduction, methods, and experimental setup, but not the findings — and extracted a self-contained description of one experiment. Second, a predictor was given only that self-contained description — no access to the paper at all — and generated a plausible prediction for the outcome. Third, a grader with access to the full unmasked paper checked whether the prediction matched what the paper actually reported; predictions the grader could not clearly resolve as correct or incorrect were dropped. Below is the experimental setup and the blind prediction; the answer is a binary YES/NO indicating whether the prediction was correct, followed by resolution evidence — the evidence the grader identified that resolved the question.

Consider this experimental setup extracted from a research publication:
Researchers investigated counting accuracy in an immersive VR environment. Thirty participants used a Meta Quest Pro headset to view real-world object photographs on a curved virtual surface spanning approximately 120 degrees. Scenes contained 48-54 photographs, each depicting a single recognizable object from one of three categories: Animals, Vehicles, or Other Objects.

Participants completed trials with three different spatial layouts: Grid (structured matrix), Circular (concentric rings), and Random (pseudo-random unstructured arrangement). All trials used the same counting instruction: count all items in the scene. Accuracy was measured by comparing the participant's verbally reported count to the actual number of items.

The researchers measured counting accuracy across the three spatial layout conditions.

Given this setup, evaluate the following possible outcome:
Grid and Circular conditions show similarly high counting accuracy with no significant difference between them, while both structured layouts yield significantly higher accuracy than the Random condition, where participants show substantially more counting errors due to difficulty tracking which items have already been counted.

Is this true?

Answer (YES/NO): NO